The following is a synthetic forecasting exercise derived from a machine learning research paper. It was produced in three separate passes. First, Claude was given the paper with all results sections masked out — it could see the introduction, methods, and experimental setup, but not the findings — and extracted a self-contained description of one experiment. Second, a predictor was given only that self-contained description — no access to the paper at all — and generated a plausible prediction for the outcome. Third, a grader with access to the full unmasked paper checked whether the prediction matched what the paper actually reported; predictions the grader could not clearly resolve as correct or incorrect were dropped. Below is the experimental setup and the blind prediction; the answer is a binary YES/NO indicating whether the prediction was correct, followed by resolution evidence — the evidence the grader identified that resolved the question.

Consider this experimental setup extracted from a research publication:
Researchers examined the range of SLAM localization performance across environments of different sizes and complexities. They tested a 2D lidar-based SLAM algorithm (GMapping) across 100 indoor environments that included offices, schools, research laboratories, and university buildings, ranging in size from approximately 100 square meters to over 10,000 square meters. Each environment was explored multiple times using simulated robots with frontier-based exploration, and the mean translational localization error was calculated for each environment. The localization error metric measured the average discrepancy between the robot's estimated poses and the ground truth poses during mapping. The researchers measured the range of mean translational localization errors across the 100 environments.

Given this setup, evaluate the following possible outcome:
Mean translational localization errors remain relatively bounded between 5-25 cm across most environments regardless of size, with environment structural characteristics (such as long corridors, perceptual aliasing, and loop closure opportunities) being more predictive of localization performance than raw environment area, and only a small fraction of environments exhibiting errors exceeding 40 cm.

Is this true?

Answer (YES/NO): NO